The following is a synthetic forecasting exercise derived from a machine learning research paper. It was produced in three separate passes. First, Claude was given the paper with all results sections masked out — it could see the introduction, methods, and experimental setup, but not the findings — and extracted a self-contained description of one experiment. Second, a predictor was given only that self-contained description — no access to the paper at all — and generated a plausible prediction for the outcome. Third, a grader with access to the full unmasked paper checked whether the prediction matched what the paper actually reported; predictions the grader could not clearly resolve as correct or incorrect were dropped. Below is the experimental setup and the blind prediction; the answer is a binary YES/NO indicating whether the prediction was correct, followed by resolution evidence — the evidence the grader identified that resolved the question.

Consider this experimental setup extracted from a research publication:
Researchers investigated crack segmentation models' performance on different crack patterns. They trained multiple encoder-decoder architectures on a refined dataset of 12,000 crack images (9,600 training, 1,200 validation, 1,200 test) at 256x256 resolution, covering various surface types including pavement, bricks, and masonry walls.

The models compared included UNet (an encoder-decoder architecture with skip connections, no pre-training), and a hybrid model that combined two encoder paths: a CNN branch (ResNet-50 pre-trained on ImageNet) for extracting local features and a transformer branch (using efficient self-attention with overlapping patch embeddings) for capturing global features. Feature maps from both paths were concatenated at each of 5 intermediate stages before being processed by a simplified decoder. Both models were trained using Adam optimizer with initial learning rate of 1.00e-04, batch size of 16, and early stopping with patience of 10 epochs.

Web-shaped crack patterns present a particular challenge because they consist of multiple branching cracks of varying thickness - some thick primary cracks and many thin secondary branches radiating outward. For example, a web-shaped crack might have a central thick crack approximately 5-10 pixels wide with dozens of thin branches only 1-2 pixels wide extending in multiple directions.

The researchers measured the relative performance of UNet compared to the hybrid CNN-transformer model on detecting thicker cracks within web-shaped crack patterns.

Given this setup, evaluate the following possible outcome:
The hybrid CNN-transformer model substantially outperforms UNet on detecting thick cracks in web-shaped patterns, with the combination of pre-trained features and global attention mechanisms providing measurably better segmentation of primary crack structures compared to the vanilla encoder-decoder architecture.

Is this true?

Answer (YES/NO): NO